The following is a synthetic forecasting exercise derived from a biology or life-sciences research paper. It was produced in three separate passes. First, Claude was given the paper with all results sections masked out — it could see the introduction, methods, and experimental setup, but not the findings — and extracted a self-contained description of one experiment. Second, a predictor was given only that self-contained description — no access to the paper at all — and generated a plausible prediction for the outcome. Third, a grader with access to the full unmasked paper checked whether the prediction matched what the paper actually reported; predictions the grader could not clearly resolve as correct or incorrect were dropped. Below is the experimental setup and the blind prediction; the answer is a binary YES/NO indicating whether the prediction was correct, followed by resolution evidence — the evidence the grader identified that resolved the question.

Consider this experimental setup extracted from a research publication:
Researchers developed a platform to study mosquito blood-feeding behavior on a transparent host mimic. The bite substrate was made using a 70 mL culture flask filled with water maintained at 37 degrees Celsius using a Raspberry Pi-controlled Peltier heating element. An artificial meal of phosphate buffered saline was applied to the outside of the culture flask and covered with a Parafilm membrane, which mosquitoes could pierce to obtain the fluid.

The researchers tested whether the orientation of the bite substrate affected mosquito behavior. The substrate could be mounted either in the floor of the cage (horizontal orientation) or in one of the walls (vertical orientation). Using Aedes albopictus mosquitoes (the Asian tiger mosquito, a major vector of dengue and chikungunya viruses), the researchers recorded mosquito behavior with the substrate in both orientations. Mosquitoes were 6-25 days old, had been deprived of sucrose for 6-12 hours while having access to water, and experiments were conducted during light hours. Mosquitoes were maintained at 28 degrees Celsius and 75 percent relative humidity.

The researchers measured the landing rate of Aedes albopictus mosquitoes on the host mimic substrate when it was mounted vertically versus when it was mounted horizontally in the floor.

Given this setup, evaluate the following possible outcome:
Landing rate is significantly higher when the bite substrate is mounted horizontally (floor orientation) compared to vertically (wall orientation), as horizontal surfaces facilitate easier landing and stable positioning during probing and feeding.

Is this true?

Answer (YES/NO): YES